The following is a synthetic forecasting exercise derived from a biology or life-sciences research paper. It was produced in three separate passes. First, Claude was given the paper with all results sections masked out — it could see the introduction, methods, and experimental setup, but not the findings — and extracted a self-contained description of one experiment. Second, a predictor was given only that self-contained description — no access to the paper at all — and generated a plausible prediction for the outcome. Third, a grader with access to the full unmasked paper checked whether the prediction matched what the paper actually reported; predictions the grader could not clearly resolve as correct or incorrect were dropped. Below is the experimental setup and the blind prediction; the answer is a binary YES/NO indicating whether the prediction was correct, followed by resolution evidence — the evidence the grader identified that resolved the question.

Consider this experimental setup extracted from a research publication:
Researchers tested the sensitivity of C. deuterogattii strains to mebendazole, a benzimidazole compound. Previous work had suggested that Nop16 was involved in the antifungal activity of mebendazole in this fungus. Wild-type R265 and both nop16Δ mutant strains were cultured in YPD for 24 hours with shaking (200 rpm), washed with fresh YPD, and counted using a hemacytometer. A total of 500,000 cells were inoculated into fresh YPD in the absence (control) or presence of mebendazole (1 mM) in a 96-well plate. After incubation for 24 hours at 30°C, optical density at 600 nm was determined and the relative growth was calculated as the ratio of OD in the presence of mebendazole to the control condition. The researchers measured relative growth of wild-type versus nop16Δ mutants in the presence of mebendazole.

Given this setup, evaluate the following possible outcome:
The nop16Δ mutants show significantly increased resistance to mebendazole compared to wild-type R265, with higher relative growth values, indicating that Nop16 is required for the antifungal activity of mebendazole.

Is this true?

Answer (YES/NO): YES